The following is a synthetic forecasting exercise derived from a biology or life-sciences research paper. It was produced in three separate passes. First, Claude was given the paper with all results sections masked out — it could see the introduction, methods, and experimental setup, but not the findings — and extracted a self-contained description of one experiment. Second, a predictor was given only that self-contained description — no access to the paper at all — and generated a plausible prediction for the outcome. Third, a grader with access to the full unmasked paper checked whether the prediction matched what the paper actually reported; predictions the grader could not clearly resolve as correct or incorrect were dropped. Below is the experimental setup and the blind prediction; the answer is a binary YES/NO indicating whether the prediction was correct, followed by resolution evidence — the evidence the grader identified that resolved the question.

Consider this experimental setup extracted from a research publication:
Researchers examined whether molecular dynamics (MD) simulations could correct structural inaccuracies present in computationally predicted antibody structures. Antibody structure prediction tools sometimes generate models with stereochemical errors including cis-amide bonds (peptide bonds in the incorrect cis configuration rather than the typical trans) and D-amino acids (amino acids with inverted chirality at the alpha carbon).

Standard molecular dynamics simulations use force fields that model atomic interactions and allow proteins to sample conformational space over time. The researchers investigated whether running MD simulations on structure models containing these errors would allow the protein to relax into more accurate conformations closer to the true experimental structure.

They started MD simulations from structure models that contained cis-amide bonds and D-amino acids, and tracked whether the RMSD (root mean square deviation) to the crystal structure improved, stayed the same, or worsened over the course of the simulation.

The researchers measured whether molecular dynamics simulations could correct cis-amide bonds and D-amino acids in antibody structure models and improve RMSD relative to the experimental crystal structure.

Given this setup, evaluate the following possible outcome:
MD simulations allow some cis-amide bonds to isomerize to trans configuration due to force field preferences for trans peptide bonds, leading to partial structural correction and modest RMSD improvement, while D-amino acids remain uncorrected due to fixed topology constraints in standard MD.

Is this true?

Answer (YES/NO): NO